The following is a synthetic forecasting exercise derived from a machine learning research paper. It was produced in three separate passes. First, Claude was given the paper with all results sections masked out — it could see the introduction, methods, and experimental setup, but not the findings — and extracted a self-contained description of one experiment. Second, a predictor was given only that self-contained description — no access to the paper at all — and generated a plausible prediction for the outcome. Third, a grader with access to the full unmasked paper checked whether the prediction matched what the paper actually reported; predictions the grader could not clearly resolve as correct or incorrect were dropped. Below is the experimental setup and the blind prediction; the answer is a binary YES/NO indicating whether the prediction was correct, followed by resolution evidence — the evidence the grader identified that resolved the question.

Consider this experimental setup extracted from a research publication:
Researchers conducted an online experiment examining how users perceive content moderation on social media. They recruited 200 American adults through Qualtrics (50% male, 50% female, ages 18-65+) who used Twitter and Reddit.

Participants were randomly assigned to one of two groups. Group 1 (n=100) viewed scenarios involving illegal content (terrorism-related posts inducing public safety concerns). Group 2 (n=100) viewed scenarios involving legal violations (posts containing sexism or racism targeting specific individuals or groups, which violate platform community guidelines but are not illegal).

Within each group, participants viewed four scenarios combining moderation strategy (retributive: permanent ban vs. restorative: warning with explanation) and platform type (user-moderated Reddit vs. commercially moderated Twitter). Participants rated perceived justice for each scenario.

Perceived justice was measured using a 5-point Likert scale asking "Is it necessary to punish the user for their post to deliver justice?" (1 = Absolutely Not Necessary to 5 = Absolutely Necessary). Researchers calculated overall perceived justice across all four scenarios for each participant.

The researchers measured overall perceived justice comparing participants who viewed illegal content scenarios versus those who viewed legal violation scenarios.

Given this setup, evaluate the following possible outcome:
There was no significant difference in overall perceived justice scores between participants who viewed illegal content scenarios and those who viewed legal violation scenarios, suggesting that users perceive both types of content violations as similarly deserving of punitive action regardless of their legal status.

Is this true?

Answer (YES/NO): YES